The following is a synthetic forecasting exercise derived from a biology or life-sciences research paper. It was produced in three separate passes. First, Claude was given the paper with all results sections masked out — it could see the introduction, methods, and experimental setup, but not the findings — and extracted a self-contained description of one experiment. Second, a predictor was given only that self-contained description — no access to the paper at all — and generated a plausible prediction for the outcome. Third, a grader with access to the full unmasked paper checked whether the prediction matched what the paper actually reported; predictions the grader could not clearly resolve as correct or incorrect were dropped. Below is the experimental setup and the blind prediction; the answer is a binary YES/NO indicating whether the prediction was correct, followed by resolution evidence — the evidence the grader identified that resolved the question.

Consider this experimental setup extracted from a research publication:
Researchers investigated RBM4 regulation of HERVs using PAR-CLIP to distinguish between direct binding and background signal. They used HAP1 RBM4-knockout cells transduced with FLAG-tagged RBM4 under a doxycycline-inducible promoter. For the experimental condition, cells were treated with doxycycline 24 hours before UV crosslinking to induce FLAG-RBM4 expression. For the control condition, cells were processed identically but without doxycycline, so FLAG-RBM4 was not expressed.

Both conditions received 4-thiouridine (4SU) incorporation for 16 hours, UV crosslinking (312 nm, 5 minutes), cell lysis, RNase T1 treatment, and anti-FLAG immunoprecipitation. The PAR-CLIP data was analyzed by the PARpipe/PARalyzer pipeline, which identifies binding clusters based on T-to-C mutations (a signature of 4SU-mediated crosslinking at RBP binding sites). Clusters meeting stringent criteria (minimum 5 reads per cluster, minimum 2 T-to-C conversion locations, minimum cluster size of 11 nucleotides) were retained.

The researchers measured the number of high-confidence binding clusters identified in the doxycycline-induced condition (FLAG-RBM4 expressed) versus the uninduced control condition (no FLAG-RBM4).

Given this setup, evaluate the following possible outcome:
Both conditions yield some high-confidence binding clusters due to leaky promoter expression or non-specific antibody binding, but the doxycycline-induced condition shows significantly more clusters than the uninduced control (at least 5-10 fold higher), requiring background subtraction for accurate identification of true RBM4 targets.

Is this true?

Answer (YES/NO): YES